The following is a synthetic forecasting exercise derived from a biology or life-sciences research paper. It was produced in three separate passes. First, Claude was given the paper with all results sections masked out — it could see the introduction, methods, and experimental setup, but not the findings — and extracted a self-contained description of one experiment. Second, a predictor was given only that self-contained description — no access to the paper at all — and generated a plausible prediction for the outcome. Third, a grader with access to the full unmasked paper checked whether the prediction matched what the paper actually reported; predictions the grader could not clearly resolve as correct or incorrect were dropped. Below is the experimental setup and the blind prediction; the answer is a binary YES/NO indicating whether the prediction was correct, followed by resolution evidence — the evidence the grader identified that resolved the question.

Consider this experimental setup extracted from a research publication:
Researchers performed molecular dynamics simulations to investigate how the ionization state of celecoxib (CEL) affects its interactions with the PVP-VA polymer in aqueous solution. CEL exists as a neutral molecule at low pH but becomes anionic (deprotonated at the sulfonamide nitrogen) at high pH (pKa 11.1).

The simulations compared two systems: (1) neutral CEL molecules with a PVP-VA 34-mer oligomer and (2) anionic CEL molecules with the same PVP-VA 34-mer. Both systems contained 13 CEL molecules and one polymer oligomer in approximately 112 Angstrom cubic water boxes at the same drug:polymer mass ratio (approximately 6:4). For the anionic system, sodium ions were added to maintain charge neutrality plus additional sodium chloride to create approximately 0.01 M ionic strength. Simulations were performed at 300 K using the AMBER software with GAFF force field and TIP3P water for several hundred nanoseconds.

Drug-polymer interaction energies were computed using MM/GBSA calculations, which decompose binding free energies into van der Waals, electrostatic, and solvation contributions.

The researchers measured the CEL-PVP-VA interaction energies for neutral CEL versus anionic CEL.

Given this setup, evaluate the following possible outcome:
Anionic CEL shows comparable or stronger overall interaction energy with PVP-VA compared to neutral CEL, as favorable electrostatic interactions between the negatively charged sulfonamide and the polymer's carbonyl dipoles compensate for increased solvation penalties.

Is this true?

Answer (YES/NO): YES